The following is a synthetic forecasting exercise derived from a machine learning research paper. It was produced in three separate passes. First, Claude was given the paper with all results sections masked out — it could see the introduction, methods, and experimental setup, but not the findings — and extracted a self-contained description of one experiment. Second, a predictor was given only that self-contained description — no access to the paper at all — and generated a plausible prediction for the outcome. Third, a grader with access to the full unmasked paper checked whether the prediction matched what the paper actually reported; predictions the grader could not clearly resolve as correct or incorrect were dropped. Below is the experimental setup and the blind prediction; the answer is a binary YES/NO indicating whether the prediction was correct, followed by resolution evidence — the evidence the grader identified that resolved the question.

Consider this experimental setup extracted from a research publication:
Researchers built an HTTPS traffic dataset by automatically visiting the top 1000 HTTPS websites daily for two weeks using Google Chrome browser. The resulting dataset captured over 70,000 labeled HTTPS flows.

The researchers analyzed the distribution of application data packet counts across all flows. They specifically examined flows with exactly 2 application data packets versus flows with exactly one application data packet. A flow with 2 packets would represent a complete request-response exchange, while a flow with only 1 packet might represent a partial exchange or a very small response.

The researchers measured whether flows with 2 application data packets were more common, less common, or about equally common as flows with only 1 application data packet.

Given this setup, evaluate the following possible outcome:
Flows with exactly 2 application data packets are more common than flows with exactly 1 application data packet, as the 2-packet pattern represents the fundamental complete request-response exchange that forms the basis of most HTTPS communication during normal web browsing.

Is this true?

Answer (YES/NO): YES